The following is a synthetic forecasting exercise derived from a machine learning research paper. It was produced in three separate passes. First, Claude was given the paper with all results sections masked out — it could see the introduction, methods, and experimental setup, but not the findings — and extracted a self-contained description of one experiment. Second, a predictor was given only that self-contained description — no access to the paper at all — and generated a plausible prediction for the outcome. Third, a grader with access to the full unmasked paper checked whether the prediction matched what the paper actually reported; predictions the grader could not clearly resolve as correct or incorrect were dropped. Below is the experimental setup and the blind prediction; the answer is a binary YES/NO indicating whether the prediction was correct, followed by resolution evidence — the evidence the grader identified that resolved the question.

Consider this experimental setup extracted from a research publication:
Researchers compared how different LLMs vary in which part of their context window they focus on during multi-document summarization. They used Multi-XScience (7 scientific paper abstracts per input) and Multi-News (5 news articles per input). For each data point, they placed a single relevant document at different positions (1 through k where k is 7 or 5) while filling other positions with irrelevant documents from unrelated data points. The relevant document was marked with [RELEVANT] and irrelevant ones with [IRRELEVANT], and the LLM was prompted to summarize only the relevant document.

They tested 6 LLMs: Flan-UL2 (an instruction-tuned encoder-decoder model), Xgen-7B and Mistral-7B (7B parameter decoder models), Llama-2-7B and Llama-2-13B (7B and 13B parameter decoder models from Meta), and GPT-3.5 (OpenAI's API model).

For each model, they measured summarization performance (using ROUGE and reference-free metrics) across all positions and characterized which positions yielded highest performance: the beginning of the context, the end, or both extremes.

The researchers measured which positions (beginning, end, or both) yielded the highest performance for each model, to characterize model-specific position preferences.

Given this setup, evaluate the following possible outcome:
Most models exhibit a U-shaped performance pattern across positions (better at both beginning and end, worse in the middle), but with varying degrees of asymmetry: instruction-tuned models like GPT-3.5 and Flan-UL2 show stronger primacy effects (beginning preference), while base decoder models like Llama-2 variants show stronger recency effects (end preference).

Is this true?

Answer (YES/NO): NO